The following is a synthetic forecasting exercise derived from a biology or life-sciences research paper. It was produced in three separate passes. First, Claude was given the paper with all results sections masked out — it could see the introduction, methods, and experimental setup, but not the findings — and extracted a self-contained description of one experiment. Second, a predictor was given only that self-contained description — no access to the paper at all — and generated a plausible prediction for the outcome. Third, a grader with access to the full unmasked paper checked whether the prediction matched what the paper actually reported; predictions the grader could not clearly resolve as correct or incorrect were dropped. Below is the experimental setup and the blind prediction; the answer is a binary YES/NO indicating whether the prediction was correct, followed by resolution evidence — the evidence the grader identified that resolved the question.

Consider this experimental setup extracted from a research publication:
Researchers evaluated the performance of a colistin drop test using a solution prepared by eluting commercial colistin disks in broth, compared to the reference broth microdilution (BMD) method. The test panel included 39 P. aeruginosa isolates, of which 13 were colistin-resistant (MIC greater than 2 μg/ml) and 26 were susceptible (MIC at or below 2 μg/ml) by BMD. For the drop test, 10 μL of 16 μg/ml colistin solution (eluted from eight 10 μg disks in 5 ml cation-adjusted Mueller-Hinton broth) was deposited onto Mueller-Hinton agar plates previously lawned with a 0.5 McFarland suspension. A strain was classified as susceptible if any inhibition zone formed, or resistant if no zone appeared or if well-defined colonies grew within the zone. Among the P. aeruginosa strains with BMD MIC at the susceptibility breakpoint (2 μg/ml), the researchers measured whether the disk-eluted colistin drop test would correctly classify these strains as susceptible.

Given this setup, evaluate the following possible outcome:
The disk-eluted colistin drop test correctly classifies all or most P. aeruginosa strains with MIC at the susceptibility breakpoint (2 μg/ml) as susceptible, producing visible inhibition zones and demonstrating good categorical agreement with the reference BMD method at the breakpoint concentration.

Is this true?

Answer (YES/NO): NO